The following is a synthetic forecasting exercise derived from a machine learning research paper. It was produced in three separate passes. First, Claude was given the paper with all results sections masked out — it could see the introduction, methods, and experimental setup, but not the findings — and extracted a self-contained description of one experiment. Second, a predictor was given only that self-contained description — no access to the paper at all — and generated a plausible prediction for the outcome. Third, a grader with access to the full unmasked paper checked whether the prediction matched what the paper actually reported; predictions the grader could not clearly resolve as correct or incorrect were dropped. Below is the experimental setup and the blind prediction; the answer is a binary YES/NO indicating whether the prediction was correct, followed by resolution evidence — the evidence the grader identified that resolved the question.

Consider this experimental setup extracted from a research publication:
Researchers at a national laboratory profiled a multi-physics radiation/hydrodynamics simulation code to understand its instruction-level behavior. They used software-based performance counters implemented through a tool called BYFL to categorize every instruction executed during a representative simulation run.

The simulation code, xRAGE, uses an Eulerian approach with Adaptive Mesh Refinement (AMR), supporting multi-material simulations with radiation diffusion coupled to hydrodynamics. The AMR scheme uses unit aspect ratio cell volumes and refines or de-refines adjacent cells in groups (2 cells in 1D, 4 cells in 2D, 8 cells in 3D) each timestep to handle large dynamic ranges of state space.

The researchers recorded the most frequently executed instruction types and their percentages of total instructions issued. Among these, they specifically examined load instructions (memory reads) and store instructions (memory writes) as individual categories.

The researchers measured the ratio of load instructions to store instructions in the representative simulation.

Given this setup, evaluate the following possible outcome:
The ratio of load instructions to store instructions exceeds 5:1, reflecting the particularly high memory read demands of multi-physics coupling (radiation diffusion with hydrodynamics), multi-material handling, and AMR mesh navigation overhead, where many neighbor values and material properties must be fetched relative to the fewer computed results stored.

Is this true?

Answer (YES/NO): NO